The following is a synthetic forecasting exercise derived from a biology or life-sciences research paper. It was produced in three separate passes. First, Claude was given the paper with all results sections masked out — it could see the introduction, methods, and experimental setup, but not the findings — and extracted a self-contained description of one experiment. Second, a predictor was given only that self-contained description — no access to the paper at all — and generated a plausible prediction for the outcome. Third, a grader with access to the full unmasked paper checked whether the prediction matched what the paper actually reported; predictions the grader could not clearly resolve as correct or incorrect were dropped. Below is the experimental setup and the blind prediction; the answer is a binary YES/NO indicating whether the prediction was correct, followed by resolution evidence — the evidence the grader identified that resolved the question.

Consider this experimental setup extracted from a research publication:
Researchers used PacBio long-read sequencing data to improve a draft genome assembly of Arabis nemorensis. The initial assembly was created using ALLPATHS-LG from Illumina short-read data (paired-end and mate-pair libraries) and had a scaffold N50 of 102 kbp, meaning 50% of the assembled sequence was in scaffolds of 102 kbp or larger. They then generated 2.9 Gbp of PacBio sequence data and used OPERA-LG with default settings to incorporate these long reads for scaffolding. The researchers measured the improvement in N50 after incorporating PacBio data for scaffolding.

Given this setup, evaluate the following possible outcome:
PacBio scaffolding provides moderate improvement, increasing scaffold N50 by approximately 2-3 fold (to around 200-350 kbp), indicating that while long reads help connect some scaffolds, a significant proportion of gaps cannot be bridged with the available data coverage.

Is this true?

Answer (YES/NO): NO